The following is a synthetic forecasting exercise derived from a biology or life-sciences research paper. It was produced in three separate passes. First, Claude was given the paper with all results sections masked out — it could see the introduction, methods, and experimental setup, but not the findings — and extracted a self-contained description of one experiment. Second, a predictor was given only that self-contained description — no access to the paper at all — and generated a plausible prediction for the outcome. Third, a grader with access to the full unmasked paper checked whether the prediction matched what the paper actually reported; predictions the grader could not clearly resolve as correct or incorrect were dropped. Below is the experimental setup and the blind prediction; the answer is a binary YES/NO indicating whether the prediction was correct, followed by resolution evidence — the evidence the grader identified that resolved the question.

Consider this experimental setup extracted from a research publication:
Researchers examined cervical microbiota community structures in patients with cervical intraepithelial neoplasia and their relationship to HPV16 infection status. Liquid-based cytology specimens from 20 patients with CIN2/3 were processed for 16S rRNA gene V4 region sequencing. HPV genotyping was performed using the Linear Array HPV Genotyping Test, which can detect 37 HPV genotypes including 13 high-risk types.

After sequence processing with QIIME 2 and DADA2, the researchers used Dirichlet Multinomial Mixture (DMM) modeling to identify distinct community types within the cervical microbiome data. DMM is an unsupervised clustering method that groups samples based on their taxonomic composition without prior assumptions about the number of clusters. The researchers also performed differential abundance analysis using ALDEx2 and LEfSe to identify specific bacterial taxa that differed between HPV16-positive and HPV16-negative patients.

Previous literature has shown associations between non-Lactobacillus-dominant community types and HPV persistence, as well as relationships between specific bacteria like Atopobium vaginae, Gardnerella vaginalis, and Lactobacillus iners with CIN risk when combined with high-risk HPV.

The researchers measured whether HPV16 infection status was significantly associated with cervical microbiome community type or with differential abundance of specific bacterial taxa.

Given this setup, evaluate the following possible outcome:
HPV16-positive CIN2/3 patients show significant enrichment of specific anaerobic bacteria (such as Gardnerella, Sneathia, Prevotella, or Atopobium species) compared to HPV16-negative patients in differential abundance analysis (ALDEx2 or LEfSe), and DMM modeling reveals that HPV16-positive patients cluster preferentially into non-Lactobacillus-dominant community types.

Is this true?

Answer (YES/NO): NO